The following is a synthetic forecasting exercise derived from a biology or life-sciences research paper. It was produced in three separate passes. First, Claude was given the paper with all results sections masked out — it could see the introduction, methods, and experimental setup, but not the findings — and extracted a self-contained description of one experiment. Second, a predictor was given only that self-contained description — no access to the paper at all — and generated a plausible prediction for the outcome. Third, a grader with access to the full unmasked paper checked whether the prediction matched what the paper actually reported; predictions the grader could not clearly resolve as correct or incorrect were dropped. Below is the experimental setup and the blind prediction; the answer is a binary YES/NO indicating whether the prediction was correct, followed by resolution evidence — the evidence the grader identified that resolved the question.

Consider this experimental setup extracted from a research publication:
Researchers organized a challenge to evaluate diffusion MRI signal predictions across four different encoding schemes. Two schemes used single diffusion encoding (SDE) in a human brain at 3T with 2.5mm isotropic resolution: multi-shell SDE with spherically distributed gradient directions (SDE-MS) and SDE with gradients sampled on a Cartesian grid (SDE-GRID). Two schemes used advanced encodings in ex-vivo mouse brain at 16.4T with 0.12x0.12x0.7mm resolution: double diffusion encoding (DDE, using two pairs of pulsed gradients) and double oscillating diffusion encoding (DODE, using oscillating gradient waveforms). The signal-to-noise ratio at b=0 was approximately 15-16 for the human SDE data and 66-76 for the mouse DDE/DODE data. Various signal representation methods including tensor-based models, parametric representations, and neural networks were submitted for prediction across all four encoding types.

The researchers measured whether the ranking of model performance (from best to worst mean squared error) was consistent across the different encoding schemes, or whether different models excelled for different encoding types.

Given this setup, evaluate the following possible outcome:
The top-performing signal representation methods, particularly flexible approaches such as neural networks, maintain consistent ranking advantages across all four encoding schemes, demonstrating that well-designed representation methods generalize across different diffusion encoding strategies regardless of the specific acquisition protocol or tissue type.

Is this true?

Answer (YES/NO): NO